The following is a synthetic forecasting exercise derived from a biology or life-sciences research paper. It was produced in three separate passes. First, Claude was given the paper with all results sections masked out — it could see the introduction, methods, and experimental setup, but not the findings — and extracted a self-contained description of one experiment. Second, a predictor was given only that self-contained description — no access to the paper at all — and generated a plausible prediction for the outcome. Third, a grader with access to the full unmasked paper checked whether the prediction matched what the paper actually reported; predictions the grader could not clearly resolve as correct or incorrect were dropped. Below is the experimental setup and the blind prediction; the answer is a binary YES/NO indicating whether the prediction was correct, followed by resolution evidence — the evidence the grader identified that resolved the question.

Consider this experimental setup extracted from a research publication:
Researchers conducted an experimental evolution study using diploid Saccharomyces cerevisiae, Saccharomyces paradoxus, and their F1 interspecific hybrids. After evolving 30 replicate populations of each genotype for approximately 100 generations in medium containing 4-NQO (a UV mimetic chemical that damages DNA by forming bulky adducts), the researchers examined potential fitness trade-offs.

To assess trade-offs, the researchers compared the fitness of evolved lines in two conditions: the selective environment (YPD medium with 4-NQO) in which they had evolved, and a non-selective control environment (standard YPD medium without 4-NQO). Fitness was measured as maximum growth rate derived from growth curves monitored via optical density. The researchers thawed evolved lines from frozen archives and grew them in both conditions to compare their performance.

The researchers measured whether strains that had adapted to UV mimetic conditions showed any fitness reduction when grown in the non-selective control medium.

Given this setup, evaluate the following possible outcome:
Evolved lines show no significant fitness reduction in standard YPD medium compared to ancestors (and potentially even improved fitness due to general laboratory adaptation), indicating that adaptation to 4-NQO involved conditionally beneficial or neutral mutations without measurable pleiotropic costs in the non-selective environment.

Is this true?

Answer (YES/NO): NO